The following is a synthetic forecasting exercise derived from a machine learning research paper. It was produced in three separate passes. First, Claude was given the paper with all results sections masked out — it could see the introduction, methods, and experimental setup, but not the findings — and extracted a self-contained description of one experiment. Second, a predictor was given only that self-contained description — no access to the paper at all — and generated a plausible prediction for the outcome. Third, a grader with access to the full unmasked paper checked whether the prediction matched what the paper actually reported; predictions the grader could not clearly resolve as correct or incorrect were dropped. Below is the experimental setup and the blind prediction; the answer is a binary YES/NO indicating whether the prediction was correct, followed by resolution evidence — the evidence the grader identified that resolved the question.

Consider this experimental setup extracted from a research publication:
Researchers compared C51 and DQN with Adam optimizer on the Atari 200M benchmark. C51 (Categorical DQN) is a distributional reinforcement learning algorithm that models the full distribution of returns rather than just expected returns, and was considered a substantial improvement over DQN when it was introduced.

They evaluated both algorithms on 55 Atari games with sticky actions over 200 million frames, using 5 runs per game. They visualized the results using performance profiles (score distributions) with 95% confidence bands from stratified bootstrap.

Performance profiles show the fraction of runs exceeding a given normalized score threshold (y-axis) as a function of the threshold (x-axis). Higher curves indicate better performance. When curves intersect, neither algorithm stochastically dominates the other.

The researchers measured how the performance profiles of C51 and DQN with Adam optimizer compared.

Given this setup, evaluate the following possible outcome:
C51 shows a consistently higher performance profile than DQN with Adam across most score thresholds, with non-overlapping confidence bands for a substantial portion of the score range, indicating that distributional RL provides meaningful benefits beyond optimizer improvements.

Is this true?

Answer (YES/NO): NO